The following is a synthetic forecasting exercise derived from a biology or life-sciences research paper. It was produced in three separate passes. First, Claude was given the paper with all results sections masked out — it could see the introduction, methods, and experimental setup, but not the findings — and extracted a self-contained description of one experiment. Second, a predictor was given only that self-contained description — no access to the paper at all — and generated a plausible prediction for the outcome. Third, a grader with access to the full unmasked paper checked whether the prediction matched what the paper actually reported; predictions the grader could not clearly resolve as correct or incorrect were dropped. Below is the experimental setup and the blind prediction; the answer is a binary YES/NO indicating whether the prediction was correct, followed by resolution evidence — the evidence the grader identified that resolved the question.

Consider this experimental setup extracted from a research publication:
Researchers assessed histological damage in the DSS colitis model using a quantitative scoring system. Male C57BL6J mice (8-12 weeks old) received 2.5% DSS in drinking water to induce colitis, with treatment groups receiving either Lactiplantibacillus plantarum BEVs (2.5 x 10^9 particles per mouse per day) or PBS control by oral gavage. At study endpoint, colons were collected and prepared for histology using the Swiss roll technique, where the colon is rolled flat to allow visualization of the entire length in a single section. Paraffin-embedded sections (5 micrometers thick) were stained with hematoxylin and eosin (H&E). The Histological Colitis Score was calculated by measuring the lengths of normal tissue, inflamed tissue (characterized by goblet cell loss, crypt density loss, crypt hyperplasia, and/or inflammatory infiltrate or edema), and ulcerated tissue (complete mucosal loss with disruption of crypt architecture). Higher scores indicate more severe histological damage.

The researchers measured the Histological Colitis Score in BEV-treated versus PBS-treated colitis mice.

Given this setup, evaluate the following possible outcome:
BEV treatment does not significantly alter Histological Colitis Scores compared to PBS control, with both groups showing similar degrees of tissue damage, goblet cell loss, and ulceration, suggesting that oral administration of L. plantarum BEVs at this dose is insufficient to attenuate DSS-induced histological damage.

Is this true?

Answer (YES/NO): NO